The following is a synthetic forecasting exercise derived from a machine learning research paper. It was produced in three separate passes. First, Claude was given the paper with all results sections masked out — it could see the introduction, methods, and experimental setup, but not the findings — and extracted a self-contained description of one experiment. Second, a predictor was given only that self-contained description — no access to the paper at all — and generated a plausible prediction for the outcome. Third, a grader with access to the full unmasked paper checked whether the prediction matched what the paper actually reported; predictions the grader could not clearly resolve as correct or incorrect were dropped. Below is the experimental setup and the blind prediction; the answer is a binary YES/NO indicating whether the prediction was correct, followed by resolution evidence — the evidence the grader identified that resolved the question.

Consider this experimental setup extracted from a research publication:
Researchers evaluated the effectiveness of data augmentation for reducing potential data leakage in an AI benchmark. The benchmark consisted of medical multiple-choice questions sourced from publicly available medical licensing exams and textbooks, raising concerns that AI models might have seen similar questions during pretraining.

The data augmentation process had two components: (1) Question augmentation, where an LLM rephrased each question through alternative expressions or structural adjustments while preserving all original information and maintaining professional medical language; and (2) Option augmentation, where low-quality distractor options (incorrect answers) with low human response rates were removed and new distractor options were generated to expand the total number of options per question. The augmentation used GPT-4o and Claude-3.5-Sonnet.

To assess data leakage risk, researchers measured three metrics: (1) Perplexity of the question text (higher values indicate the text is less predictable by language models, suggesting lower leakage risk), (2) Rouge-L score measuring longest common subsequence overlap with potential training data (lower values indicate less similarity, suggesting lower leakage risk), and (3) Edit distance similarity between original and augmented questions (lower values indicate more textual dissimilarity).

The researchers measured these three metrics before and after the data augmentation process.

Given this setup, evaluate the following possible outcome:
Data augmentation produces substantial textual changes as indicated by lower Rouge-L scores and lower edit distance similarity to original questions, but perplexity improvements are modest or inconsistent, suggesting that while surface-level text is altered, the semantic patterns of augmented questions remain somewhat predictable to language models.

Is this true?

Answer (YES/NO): NO